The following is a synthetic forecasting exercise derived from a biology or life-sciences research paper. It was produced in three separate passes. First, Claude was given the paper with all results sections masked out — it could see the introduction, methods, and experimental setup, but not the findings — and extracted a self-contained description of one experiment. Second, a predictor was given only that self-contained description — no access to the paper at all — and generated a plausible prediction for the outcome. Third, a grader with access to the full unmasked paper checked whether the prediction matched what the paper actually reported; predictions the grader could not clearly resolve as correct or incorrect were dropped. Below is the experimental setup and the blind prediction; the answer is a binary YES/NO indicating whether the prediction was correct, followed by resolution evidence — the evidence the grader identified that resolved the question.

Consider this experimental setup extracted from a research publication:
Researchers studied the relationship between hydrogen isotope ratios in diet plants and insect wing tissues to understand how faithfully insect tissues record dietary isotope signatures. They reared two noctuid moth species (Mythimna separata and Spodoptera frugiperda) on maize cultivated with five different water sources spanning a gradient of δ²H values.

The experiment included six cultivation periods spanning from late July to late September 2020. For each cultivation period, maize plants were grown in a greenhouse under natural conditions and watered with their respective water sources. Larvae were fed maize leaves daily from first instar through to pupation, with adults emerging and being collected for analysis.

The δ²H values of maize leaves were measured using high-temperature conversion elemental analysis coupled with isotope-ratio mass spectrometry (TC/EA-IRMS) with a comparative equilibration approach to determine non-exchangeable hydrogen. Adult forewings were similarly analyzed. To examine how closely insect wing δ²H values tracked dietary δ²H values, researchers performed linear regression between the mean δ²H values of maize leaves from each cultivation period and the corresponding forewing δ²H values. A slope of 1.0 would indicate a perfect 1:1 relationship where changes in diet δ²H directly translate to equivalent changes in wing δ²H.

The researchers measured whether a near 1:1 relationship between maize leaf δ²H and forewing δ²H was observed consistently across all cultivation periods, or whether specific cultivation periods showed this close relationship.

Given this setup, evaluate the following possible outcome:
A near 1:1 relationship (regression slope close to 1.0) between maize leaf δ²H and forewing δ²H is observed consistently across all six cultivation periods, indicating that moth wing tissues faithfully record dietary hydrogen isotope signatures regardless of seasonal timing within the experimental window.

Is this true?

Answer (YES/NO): NO